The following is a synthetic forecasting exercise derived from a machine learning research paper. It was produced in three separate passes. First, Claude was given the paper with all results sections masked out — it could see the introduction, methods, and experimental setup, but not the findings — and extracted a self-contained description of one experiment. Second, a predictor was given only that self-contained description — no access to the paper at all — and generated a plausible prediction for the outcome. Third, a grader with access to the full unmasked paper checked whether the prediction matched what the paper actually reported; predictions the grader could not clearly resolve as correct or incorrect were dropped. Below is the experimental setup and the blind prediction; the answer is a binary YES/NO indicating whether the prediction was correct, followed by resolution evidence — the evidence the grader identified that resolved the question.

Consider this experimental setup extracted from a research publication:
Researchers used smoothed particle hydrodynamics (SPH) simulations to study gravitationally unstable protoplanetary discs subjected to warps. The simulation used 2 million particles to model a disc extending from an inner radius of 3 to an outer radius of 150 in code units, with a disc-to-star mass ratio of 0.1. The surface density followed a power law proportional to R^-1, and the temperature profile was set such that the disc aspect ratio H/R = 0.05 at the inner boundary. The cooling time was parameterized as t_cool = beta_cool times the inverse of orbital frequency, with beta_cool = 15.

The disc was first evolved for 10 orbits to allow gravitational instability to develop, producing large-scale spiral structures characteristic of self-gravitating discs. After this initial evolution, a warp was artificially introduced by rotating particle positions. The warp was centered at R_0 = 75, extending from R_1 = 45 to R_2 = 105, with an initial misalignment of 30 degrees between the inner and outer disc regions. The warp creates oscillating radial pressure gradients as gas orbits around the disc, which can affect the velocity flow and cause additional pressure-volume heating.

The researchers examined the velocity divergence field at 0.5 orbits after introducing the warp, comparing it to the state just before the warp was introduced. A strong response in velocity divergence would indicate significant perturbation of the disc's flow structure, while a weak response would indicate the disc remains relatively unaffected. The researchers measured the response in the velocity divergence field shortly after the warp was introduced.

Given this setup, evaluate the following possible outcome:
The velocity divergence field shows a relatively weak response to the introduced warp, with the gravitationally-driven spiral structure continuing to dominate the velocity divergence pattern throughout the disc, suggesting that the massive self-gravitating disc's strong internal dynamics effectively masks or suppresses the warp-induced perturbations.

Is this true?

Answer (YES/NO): NO